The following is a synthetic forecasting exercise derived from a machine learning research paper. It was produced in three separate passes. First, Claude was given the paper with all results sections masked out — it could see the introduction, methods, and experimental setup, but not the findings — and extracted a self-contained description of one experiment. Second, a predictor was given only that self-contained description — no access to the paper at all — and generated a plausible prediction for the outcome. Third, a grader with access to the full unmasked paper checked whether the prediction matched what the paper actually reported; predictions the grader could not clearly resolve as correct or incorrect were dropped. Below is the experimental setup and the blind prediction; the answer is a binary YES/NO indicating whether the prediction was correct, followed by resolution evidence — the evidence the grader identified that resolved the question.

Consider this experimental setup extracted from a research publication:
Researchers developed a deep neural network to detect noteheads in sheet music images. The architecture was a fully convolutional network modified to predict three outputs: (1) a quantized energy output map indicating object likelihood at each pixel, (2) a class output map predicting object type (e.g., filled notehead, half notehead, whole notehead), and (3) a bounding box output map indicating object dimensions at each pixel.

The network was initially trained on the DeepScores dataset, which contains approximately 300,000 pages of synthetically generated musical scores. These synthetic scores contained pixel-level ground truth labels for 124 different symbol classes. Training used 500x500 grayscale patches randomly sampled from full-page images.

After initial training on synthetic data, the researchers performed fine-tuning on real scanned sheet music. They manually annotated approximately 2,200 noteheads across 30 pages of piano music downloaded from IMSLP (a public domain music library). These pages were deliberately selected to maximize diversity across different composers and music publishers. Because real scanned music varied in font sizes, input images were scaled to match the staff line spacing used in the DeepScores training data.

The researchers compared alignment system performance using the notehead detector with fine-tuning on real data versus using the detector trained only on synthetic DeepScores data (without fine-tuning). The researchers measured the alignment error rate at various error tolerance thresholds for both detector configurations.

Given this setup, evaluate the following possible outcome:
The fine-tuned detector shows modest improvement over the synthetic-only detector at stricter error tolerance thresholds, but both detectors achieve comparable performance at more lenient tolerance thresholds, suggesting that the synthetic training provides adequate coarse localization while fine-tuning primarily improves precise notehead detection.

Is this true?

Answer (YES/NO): NO